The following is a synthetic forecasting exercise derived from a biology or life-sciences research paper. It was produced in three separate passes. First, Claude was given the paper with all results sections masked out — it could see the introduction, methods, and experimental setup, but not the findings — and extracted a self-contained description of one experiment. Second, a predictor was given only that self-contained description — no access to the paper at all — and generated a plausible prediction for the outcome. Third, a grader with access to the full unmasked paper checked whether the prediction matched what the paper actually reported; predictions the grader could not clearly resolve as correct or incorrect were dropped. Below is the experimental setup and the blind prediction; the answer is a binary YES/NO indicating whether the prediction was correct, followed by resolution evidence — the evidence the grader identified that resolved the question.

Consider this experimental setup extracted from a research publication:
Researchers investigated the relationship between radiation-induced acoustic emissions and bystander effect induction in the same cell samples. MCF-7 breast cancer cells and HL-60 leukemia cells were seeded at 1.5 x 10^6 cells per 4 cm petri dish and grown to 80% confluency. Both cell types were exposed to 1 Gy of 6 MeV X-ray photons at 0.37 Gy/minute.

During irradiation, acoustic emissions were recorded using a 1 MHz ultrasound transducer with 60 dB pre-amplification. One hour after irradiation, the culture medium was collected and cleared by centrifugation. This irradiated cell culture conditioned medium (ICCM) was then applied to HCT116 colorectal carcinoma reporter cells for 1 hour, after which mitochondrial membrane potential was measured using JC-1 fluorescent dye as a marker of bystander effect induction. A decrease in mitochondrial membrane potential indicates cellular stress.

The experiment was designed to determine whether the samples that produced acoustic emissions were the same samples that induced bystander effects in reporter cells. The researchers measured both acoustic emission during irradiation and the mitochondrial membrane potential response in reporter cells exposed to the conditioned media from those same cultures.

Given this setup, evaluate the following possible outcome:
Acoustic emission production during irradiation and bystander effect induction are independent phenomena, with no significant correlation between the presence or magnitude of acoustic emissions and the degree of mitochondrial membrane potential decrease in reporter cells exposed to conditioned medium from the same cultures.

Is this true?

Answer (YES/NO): NO